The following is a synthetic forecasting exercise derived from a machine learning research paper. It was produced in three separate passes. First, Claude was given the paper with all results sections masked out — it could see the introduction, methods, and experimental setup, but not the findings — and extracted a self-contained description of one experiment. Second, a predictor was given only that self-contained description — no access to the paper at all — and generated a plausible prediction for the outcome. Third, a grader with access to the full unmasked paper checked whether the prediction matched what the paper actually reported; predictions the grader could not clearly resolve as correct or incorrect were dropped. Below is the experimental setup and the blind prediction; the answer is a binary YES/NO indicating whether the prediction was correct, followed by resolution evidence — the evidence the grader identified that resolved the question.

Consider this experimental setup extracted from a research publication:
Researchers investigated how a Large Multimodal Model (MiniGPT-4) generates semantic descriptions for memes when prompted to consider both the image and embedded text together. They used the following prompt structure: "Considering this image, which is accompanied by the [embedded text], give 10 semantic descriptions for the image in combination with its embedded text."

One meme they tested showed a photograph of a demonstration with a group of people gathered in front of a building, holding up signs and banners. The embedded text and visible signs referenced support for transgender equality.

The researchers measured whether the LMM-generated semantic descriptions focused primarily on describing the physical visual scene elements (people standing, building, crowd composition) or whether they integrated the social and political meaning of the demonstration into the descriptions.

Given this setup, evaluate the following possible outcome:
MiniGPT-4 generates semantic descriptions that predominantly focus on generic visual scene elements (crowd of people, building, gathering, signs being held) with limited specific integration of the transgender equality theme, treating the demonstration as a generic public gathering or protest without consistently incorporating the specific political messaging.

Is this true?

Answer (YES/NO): NO